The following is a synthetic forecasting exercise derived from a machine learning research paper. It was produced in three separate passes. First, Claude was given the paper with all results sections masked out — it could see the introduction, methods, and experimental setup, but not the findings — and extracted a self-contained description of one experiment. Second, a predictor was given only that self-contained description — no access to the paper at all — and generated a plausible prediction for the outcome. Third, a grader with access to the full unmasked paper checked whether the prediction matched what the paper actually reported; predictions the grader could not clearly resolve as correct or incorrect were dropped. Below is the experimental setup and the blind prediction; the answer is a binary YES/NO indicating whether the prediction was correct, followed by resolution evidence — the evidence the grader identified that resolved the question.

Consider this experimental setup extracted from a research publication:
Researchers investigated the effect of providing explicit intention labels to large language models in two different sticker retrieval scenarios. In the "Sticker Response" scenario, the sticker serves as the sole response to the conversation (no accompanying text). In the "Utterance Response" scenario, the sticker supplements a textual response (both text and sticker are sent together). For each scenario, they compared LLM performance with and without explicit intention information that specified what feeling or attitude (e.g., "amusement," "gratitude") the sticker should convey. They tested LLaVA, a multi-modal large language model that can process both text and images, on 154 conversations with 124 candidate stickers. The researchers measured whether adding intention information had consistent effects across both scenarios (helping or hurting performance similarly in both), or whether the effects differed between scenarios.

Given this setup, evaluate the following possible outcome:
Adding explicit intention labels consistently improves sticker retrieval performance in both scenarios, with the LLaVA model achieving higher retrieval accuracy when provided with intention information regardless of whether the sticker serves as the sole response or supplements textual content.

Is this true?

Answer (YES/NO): NO